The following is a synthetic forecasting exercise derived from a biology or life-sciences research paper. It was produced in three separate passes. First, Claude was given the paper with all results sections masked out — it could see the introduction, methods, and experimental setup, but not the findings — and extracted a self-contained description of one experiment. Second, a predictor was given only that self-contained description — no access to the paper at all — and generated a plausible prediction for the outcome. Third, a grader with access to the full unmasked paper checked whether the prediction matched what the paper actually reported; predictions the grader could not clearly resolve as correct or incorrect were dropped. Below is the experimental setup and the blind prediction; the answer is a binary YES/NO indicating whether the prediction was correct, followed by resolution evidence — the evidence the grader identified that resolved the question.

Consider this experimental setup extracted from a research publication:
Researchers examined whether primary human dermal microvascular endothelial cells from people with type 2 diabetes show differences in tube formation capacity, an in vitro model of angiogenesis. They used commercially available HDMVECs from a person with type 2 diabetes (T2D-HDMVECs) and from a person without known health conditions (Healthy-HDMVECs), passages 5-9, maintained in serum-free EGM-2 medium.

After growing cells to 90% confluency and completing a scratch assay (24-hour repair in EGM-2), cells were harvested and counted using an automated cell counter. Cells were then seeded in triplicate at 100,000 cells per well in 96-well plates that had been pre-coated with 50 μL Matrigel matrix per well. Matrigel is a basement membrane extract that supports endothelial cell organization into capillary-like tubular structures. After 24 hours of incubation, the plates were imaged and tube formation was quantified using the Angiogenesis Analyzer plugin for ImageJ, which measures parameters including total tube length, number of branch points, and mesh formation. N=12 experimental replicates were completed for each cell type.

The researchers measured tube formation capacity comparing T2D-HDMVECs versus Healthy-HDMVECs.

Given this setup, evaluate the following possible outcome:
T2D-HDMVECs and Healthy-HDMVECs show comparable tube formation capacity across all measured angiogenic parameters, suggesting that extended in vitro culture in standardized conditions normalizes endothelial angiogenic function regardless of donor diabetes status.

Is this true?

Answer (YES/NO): NO